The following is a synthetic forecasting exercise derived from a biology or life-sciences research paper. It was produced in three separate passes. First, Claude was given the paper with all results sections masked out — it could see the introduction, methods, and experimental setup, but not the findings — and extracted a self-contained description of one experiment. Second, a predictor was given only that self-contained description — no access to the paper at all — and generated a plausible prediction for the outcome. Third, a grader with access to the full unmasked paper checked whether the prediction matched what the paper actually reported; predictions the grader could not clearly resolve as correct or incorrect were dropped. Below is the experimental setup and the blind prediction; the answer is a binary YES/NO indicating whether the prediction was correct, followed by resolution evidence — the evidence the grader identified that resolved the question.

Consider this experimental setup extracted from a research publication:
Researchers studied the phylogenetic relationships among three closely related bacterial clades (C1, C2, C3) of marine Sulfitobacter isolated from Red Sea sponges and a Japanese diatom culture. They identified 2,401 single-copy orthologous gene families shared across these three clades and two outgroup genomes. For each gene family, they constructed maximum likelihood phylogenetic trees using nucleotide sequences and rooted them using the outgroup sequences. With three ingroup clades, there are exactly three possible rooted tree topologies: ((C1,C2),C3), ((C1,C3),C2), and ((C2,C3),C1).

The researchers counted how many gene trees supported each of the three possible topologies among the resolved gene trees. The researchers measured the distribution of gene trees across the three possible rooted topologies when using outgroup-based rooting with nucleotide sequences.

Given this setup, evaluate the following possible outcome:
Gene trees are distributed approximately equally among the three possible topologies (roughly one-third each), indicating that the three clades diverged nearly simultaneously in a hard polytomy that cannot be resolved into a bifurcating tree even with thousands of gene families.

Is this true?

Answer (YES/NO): NO